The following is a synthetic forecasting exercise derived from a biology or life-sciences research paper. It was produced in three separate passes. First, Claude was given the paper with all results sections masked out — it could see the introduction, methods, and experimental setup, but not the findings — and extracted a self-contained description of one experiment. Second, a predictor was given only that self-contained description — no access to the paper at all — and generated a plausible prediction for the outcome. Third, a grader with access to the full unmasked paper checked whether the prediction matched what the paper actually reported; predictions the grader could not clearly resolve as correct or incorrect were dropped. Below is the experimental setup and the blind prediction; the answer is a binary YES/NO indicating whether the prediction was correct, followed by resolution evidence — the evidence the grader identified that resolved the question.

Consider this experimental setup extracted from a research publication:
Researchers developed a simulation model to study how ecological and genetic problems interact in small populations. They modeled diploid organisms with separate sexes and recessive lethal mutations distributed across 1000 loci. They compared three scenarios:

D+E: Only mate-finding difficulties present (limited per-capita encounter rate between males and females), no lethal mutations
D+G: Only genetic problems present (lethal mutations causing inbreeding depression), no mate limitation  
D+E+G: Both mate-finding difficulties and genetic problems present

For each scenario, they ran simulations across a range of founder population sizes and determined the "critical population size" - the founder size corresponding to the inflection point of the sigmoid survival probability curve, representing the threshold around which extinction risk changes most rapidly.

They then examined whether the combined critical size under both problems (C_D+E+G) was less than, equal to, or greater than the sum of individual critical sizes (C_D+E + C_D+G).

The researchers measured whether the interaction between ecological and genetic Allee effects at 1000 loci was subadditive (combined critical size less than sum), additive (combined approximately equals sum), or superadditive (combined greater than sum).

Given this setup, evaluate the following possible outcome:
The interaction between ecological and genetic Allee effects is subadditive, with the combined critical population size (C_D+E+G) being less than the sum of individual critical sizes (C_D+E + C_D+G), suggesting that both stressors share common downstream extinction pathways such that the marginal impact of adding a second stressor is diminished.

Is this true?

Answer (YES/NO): NO